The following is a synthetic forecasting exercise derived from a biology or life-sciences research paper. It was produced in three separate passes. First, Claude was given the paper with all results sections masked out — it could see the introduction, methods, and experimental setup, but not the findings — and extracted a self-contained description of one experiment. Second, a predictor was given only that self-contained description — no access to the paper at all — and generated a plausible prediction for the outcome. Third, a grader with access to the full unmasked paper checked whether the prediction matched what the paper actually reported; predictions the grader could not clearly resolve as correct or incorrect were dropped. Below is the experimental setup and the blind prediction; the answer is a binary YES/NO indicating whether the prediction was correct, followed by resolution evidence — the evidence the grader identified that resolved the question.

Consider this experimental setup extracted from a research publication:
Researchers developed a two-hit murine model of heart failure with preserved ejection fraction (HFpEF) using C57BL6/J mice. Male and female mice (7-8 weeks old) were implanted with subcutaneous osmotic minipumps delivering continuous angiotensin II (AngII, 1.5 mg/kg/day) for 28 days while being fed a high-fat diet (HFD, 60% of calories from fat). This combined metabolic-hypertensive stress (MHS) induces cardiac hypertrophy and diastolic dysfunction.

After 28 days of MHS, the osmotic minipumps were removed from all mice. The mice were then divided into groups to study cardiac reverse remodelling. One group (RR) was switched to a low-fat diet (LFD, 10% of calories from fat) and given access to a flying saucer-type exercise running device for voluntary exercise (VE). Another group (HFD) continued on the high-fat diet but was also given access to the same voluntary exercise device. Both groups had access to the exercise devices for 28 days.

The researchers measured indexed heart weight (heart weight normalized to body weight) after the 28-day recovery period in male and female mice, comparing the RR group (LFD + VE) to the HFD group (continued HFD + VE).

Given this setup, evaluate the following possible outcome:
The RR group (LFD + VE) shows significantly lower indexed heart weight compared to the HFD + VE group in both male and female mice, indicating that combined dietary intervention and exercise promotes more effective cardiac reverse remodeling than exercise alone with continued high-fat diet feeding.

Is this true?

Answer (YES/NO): NO